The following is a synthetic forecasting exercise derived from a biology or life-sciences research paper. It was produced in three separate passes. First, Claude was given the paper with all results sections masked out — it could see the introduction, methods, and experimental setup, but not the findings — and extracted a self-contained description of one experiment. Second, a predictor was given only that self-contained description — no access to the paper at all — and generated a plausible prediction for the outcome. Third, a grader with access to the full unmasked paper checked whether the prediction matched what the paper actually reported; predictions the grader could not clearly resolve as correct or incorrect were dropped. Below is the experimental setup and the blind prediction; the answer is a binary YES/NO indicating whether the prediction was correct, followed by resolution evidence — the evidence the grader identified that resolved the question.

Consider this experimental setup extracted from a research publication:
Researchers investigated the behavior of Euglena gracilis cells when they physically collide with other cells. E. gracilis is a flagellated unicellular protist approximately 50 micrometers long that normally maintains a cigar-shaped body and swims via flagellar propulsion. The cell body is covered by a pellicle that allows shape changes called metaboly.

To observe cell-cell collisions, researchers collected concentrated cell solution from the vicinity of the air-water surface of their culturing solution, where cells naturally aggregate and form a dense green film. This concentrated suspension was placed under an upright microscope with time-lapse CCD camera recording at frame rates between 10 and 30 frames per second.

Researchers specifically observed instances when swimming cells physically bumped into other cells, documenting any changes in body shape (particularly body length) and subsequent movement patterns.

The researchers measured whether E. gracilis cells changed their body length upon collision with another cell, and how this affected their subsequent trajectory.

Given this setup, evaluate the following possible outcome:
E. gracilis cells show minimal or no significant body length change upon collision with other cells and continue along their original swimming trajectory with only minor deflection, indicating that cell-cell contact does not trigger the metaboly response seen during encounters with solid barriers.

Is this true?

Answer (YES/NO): NO